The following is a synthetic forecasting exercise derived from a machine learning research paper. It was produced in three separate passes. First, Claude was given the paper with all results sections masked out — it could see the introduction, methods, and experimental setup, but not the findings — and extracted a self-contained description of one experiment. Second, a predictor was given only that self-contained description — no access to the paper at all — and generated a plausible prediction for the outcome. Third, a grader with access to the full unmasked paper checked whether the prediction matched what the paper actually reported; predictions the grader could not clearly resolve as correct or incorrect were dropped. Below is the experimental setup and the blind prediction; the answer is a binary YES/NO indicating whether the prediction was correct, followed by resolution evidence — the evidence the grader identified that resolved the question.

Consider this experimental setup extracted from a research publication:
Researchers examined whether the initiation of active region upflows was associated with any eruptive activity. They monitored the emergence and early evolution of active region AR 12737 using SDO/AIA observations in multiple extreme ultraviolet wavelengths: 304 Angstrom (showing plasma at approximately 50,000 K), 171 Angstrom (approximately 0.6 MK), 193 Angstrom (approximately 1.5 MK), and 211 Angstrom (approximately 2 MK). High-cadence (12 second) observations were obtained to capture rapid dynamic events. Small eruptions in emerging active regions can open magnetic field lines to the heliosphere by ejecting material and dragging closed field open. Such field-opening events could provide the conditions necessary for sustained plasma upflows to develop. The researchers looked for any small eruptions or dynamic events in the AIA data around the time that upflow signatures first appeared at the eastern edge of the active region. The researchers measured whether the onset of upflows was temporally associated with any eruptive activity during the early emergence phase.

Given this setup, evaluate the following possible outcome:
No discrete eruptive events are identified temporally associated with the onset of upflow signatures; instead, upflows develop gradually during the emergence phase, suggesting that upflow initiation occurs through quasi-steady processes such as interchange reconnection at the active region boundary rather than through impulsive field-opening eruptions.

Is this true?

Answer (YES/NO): NO